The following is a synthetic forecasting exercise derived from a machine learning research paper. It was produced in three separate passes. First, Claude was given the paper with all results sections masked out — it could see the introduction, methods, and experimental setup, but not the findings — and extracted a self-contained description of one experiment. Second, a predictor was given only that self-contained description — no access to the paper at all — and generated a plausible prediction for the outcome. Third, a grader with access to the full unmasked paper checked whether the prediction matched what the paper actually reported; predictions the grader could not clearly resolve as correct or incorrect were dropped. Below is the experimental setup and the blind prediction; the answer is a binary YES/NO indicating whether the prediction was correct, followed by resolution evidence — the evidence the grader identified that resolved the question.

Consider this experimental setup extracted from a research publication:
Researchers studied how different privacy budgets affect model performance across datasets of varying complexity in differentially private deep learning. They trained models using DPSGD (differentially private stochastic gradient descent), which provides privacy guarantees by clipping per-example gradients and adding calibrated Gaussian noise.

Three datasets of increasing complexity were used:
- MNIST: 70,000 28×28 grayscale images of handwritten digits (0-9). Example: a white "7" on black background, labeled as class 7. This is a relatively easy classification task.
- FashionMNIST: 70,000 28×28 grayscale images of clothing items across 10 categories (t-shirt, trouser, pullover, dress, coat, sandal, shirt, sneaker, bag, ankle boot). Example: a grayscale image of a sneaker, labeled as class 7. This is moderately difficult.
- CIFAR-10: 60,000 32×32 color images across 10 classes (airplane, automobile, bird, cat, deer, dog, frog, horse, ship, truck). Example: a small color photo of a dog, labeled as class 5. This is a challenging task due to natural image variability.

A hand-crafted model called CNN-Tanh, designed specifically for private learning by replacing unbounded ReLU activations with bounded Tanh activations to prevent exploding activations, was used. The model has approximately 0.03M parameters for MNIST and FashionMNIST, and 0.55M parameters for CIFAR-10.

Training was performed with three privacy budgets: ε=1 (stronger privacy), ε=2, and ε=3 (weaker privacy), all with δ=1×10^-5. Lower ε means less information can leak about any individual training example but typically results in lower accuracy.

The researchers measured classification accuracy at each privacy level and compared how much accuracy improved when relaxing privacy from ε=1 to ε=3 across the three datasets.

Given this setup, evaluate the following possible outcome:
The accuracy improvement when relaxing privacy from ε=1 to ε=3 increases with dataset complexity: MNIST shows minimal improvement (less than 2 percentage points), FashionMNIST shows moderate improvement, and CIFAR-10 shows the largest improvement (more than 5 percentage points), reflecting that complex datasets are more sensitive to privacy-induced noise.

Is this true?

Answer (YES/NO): NO